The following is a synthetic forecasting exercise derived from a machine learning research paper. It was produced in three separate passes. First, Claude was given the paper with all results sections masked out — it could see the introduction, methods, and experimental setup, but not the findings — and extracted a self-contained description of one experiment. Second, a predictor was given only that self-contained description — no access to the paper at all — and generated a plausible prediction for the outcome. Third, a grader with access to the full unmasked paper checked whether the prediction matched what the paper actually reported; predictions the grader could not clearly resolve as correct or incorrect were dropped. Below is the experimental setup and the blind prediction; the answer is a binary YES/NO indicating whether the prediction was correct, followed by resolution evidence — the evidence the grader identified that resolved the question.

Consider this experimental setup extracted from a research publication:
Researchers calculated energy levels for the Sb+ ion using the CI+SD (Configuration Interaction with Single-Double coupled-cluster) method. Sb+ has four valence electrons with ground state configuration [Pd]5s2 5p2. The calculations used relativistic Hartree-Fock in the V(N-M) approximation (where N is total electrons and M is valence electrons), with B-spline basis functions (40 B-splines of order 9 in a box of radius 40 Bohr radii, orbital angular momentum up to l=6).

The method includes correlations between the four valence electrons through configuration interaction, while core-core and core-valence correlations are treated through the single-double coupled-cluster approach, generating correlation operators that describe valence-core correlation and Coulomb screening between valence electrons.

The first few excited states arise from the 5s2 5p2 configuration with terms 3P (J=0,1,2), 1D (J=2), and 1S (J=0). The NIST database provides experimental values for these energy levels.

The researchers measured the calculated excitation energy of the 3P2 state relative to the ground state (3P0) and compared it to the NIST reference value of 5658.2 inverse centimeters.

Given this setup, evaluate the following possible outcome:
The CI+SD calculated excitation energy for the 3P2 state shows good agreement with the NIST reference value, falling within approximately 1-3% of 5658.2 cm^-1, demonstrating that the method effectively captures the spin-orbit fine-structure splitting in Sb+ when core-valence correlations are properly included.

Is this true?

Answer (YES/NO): YES